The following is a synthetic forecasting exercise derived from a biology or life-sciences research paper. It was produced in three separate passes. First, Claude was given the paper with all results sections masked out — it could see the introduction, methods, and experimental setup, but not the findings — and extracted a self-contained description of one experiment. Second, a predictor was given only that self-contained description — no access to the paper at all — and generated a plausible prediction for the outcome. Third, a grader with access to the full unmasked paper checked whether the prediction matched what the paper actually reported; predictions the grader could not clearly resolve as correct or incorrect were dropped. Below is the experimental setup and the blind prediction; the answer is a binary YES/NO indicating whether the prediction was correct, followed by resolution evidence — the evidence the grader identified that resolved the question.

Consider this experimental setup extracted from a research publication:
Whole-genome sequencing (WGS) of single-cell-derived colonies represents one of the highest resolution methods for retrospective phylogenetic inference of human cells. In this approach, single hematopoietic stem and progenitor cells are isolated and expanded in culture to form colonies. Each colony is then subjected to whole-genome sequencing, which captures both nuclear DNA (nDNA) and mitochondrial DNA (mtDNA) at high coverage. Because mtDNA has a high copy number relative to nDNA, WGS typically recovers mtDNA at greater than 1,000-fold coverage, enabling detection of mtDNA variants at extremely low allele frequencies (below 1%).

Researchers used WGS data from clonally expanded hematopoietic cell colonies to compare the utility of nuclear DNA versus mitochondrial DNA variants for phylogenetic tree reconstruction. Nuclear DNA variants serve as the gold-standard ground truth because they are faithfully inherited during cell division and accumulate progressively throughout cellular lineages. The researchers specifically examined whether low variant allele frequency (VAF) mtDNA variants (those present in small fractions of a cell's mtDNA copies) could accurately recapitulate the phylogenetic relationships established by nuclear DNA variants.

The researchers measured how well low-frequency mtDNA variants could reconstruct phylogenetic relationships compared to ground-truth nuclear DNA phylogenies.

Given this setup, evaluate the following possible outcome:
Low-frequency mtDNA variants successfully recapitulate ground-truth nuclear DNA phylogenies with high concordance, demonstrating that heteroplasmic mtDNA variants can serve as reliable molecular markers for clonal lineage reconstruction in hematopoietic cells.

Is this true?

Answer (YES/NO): NO